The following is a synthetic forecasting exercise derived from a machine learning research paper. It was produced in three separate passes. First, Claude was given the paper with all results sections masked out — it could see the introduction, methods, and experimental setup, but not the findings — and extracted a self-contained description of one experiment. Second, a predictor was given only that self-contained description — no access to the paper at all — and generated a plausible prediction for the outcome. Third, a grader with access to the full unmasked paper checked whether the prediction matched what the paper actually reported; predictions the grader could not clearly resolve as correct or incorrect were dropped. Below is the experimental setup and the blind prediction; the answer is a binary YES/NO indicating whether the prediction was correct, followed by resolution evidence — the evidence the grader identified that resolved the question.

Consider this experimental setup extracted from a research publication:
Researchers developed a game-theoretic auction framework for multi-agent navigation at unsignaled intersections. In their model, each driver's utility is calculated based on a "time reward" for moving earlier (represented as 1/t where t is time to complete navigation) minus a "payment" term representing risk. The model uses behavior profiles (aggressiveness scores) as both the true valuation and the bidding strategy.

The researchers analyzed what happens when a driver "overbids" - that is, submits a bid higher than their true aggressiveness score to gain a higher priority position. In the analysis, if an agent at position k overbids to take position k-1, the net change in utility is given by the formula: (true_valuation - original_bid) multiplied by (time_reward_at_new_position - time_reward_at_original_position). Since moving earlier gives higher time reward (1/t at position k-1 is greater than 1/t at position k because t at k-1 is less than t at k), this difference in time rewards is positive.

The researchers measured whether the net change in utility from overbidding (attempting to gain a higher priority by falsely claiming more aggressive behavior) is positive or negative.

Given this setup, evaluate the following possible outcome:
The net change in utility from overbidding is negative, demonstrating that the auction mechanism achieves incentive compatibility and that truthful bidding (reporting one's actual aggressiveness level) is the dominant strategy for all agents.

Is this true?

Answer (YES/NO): YES